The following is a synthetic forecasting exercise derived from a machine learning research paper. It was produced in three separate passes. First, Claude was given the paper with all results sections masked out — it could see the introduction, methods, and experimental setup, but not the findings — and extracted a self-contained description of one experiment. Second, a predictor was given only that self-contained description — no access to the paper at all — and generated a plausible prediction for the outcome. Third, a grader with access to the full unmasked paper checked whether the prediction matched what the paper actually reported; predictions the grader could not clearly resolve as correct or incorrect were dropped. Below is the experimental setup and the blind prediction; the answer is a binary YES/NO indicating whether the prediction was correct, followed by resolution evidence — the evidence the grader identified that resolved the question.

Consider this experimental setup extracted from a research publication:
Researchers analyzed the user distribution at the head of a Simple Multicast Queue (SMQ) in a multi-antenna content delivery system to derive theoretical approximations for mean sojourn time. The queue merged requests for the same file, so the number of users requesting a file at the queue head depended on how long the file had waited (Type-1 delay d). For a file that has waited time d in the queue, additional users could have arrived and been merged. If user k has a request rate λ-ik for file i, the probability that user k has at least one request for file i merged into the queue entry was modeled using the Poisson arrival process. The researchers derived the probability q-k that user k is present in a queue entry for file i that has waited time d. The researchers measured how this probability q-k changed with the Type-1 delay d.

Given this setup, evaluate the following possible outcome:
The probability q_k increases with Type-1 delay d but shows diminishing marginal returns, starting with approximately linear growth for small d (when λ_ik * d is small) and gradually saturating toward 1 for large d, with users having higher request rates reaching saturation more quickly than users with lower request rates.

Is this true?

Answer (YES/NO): NO